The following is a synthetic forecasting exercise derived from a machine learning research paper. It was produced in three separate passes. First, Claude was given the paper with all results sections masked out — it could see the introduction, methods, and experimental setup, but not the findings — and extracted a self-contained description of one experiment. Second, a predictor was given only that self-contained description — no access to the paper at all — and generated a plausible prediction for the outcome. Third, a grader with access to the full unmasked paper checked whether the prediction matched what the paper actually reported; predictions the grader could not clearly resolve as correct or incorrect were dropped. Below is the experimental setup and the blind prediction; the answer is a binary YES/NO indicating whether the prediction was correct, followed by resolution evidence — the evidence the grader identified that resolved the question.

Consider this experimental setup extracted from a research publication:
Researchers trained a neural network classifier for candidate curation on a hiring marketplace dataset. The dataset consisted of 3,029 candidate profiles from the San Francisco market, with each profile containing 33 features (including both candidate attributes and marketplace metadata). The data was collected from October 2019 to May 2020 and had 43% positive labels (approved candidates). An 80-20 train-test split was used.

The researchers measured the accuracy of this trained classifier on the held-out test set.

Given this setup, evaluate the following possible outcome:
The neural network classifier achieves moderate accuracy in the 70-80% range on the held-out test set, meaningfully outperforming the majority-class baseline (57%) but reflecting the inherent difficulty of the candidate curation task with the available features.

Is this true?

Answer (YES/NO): YES